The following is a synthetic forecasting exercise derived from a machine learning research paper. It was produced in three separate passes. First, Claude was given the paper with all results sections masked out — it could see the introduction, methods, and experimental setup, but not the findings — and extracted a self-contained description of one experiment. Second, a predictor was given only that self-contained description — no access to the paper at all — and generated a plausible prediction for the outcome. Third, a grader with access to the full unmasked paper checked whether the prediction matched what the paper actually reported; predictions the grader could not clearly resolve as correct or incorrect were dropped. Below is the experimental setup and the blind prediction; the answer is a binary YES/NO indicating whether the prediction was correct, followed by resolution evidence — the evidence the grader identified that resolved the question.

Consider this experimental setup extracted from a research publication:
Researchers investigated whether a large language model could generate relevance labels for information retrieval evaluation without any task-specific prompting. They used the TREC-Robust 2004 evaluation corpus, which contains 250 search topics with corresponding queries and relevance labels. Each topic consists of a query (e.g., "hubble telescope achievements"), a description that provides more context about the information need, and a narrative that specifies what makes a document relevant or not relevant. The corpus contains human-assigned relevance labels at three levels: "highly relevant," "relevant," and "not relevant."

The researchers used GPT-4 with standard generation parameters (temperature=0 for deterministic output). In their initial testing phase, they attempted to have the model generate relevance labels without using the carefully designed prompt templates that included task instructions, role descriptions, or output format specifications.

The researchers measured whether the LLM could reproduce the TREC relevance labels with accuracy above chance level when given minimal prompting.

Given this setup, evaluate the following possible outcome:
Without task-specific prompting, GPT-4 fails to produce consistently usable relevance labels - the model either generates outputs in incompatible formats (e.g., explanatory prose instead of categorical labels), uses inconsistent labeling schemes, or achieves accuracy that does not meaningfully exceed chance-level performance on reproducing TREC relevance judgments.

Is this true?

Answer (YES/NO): YES